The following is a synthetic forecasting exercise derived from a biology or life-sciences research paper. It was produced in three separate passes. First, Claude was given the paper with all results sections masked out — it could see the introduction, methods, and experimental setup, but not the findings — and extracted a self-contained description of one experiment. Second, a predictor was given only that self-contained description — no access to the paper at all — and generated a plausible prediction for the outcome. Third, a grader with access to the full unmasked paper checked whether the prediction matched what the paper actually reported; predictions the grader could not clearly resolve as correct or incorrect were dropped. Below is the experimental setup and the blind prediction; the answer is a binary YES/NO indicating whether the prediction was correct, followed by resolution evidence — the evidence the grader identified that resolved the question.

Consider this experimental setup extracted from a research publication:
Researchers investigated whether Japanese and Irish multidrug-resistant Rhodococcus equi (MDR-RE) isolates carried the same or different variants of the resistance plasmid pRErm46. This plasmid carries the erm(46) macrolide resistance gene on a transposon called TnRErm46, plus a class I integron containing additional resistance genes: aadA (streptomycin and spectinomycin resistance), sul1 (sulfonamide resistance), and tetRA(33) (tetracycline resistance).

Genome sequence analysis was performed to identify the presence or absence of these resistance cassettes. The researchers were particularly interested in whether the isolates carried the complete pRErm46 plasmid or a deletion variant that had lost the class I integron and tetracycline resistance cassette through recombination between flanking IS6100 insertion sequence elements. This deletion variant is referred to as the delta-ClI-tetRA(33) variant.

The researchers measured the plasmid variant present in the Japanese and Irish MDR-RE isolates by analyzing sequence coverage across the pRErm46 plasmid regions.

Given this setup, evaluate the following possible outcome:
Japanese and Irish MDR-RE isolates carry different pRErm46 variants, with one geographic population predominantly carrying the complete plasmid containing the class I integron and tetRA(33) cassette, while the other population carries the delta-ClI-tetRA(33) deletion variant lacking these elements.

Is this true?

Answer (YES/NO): NO